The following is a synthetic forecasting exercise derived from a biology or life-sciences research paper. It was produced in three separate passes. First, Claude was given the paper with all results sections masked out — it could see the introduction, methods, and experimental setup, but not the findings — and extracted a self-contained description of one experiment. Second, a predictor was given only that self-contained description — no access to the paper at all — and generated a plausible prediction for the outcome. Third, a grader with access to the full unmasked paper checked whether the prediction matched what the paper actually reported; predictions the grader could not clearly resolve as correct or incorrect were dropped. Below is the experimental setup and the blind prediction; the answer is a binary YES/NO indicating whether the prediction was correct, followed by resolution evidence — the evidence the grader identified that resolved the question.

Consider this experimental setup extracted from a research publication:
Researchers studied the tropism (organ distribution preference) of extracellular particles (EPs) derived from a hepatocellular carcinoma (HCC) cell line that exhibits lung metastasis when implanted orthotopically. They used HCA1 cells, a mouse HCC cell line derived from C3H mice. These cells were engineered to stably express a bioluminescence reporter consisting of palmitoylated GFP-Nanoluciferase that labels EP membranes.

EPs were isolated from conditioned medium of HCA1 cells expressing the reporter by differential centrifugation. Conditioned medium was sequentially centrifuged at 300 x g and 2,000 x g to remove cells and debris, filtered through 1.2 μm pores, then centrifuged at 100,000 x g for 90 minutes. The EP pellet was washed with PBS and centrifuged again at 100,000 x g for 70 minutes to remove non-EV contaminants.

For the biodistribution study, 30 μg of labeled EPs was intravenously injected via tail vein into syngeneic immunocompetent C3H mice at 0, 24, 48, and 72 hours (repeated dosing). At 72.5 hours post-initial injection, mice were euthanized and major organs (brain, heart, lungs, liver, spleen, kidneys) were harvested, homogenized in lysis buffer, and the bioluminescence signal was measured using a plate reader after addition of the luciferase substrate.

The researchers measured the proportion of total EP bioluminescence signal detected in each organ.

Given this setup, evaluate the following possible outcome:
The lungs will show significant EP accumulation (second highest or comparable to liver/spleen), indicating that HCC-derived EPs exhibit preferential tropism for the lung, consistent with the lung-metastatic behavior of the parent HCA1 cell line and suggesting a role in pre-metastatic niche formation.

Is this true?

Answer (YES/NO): NO